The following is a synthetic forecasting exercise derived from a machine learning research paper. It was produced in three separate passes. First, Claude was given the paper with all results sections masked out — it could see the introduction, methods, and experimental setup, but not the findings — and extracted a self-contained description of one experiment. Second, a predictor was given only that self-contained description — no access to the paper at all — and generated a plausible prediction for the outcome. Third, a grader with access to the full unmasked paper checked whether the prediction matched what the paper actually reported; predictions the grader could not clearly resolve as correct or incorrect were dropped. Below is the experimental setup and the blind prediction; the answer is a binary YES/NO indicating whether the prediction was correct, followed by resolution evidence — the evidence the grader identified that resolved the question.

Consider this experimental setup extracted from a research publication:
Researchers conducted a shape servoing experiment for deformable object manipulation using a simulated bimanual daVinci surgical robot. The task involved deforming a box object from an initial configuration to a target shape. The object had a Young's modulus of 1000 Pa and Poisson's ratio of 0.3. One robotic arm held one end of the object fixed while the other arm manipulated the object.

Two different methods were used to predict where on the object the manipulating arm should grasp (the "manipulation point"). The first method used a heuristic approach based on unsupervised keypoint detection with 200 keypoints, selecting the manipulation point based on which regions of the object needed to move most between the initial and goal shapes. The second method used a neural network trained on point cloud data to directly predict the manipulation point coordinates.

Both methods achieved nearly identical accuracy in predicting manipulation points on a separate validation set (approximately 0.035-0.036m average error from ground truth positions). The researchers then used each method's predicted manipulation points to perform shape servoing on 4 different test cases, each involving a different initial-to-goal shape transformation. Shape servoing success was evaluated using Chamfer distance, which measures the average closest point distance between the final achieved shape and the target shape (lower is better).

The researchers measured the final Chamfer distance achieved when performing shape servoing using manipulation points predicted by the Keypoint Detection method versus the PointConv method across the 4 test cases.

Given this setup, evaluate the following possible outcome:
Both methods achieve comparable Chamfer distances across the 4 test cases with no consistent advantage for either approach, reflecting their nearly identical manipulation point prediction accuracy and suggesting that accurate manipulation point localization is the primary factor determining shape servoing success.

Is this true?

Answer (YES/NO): NO